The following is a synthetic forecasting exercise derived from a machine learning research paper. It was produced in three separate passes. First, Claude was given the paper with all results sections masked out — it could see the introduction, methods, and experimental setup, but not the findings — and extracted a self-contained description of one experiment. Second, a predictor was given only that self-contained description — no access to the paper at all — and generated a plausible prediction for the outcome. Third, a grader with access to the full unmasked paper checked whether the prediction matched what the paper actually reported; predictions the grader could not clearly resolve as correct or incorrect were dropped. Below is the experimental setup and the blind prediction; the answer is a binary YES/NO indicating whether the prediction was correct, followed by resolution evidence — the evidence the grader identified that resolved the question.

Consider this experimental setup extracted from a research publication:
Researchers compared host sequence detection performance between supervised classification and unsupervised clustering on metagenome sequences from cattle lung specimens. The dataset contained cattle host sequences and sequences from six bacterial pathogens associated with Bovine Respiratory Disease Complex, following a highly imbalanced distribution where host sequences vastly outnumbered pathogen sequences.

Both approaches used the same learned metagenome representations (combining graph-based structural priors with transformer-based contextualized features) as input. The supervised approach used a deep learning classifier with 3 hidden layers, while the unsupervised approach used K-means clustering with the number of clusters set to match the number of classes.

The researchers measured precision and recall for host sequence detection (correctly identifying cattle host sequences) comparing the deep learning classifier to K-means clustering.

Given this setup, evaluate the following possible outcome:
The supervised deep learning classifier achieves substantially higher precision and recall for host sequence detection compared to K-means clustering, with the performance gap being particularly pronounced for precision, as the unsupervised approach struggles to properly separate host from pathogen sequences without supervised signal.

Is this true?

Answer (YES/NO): NO